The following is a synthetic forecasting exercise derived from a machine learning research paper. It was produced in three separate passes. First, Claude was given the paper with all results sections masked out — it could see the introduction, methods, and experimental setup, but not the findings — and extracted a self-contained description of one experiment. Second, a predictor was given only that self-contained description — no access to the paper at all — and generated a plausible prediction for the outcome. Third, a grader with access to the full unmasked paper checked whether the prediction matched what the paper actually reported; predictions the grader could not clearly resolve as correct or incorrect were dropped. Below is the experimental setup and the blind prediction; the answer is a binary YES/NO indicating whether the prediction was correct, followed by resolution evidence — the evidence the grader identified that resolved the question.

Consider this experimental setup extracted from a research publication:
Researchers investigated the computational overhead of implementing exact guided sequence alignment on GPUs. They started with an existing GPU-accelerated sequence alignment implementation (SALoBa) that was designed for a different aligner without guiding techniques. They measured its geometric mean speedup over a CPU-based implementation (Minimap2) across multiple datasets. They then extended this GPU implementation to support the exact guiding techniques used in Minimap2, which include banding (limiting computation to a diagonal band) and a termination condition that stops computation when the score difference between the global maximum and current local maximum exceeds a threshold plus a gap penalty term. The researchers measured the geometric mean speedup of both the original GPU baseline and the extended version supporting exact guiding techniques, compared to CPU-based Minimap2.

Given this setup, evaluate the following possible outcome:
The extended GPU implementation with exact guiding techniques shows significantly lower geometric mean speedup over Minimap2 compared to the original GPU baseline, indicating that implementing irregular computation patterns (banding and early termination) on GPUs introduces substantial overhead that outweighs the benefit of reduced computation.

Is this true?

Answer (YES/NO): YES